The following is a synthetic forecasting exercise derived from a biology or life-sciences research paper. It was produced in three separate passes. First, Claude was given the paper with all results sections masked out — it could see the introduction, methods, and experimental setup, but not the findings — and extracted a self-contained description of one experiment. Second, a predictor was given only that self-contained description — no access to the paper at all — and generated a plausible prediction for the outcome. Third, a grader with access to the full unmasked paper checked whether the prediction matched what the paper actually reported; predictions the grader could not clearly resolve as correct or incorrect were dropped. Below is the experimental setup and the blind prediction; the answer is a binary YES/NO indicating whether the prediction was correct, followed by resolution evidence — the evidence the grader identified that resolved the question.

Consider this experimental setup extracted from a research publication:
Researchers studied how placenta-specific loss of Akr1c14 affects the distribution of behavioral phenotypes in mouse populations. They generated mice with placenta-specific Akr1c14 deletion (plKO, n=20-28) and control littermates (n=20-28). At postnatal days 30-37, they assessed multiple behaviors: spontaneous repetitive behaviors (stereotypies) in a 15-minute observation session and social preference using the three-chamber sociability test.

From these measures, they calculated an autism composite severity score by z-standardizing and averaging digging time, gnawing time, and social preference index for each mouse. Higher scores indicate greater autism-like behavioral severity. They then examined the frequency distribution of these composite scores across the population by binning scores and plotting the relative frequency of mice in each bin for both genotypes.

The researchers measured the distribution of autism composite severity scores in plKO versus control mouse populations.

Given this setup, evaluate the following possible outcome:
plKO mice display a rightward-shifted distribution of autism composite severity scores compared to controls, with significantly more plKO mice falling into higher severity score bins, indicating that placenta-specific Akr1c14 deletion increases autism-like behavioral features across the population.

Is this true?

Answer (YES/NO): YES